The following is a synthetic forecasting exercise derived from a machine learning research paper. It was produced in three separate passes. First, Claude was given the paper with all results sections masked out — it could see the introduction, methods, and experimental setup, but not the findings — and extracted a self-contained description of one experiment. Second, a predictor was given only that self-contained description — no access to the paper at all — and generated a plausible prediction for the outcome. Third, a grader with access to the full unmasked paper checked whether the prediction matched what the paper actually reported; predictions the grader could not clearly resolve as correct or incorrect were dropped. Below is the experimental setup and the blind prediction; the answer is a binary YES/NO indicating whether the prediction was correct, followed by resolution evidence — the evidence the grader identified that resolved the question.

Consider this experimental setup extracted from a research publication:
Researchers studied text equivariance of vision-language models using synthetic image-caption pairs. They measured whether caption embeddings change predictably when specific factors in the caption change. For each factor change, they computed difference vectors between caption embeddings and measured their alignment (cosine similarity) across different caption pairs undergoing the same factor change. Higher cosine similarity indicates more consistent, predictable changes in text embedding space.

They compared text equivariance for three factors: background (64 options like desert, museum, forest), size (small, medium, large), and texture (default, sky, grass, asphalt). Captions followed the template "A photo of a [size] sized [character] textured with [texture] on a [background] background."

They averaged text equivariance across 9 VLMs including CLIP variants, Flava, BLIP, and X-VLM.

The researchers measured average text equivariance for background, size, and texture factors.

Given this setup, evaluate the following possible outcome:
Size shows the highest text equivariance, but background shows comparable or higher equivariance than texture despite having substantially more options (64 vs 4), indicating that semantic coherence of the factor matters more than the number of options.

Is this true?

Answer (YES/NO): NO